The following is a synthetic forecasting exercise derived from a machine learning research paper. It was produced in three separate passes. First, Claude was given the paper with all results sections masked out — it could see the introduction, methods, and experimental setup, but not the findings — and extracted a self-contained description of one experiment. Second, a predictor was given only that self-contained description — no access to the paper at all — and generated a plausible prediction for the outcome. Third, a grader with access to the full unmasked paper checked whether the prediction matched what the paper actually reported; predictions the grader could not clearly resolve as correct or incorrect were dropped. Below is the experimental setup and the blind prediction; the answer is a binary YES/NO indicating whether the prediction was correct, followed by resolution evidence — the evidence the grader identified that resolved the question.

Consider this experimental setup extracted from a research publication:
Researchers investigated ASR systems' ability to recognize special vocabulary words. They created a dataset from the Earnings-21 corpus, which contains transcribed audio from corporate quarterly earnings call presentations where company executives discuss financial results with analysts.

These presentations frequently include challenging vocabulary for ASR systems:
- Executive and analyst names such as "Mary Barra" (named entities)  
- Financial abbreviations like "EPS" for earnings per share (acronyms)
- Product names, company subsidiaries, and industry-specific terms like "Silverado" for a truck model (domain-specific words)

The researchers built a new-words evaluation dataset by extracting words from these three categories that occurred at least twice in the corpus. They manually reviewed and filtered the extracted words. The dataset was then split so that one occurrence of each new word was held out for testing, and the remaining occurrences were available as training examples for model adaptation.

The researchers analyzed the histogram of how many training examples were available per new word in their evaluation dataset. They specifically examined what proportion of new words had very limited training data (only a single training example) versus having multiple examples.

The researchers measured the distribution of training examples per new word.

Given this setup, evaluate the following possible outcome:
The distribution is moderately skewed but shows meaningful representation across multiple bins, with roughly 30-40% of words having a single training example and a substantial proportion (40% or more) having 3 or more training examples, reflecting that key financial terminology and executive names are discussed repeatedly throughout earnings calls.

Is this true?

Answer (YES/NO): NO